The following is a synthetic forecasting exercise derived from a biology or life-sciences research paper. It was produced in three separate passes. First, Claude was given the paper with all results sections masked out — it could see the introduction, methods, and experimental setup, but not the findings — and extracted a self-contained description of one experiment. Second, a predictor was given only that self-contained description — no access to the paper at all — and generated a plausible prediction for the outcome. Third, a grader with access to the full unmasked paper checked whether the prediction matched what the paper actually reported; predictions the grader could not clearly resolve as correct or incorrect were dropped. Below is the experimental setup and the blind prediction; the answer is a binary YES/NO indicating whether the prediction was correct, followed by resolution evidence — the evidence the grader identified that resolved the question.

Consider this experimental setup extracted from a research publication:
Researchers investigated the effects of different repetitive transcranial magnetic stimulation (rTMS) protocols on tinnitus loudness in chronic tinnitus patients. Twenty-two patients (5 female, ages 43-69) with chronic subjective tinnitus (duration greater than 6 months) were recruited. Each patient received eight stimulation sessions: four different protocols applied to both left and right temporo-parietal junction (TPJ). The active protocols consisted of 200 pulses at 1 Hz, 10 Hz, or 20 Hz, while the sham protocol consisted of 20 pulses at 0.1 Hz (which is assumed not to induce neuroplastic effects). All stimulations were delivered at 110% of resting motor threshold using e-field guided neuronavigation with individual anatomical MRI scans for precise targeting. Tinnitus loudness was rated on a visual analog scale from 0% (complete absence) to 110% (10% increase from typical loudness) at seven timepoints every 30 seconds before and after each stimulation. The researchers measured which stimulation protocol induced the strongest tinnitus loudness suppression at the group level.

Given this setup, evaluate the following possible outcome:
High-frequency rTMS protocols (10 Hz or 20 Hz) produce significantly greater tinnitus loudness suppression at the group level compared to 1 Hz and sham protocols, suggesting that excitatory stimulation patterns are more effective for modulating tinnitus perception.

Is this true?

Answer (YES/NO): YES